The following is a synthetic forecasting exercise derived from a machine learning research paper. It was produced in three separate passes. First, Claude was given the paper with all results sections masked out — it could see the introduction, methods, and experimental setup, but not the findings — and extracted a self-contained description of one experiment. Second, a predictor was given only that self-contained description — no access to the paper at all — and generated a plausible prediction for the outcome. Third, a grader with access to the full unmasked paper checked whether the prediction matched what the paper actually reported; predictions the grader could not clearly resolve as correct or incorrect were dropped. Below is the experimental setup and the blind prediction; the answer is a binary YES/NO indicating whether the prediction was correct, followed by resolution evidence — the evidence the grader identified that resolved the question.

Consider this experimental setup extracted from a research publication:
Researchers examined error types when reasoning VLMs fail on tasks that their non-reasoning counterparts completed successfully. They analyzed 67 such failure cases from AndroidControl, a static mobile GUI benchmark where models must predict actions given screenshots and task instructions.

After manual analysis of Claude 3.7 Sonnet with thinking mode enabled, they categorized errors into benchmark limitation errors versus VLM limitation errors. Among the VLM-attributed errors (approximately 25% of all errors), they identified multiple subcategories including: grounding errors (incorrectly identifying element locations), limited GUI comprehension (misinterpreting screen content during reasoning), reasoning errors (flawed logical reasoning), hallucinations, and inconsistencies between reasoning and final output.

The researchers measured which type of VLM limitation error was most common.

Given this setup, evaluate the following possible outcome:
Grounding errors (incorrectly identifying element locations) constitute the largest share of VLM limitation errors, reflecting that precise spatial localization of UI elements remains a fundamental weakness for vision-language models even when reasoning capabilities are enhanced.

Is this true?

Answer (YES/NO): NO